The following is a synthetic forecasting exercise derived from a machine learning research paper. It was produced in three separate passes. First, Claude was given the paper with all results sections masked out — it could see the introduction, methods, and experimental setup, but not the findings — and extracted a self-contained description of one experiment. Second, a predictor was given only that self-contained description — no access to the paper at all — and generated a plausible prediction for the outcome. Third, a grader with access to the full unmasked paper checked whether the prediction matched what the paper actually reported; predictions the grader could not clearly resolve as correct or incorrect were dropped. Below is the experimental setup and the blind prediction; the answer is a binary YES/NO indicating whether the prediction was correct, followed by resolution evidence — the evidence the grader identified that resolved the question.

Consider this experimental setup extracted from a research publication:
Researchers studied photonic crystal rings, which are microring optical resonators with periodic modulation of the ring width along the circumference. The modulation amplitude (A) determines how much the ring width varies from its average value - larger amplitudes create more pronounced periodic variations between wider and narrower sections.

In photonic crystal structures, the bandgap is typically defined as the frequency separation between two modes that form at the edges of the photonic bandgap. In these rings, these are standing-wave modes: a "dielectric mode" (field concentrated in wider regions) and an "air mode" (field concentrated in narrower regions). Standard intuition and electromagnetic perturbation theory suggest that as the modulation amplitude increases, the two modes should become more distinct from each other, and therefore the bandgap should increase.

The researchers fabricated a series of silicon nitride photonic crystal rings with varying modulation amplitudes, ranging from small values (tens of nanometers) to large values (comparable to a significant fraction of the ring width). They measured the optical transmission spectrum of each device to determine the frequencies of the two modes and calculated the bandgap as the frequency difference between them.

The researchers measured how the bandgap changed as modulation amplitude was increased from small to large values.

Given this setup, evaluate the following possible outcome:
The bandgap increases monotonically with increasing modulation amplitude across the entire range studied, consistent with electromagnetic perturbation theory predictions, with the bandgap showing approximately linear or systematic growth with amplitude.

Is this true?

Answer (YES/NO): NO